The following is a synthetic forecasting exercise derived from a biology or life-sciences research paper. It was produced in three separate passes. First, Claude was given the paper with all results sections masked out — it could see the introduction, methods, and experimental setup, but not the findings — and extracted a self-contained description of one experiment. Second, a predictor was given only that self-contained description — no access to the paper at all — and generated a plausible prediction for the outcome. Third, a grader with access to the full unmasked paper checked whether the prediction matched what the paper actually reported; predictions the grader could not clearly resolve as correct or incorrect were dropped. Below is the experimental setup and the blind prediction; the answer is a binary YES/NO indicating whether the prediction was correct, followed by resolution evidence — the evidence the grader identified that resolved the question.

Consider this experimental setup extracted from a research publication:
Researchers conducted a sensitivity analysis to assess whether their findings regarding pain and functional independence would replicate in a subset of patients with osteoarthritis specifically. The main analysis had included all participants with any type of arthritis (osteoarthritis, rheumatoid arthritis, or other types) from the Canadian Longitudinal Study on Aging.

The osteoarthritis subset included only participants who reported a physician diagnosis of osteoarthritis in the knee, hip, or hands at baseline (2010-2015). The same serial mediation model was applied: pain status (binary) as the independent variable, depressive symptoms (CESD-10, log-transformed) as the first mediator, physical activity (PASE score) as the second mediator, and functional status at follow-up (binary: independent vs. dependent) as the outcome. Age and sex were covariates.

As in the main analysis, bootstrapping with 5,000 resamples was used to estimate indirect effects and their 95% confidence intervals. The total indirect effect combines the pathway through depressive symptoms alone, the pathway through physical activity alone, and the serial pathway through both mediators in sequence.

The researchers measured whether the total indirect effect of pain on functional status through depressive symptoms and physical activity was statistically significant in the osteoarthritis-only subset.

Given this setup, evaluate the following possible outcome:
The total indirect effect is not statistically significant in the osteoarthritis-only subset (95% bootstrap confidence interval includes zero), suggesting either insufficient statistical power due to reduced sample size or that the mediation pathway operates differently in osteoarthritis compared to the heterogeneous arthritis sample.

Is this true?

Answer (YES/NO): NO